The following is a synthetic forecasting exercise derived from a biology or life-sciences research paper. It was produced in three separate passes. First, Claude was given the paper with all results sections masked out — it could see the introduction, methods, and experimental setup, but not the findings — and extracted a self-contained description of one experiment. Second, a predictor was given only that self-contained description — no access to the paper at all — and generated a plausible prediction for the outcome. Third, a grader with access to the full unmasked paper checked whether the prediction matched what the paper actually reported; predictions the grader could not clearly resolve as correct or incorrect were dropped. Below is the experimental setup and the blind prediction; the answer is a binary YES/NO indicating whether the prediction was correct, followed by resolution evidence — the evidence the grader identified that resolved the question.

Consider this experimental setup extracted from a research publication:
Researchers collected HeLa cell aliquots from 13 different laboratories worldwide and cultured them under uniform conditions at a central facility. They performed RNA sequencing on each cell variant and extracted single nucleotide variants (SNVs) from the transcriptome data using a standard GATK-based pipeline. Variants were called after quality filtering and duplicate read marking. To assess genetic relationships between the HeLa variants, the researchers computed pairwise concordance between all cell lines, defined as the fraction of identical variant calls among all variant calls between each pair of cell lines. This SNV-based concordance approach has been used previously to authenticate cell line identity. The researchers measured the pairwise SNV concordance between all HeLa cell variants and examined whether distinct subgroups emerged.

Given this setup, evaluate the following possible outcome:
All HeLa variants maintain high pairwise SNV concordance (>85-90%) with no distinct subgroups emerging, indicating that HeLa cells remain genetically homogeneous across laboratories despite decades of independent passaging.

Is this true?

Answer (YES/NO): NO